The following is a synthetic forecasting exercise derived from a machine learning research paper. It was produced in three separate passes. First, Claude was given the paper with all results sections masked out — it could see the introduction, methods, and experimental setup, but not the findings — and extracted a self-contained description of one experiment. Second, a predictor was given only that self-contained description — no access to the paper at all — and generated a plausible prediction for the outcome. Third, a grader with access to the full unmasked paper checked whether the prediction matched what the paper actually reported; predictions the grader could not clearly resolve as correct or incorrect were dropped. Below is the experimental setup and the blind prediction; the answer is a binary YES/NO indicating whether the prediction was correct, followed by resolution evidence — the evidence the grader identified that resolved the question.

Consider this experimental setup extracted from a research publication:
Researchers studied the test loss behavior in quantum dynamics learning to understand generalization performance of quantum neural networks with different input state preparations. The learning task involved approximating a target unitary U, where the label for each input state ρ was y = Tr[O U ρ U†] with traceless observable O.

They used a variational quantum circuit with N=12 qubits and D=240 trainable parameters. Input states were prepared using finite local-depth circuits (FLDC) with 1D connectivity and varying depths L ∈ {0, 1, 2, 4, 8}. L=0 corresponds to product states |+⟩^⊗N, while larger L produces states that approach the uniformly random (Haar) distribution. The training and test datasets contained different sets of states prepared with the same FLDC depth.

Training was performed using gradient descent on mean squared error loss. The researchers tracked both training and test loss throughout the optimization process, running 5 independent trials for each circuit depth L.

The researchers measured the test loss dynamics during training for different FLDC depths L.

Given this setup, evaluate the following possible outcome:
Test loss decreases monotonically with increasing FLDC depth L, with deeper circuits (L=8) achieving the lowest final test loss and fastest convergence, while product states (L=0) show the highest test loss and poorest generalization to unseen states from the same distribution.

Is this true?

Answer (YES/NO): NO